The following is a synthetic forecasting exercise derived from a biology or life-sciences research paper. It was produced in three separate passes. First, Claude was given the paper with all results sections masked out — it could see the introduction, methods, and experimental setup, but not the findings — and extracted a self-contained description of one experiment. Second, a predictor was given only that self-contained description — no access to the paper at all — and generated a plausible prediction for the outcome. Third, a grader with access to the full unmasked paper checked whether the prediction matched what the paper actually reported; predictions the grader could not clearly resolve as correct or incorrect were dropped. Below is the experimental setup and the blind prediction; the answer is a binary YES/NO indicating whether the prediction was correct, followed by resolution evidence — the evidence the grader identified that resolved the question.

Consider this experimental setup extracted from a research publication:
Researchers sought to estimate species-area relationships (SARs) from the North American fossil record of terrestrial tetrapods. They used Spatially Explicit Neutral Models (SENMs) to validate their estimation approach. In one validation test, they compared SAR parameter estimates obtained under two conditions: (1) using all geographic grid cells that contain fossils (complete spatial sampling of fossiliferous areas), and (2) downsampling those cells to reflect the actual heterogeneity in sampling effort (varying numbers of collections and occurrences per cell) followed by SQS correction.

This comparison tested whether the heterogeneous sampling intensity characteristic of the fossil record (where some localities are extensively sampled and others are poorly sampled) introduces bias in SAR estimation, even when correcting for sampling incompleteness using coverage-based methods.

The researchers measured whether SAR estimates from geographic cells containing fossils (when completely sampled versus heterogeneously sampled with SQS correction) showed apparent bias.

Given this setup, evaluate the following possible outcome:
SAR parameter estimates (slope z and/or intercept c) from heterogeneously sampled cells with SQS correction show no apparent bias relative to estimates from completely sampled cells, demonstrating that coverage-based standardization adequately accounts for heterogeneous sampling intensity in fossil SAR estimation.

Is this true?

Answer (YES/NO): NO